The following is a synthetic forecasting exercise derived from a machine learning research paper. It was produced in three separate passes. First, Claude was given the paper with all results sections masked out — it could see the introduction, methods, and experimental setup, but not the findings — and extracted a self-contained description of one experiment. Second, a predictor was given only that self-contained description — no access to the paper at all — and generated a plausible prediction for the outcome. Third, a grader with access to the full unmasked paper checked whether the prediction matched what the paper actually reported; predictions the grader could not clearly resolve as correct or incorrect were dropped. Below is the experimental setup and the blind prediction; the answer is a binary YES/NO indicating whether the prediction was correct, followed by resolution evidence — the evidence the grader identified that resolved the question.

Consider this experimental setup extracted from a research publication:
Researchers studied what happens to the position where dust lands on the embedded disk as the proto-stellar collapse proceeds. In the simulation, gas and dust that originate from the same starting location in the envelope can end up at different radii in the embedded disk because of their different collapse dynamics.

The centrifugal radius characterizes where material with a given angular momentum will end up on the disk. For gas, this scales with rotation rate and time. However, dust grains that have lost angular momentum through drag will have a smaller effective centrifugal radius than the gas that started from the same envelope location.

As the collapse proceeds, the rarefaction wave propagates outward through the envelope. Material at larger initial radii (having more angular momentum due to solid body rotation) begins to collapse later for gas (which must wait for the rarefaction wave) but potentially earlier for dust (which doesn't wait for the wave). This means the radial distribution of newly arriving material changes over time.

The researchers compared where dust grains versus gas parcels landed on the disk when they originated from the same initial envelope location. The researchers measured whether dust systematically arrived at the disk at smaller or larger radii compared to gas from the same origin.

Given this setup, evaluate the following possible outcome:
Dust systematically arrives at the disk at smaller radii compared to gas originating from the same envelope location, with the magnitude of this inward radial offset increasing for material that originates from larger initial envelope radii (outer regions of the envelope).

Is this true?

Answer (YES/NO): NO